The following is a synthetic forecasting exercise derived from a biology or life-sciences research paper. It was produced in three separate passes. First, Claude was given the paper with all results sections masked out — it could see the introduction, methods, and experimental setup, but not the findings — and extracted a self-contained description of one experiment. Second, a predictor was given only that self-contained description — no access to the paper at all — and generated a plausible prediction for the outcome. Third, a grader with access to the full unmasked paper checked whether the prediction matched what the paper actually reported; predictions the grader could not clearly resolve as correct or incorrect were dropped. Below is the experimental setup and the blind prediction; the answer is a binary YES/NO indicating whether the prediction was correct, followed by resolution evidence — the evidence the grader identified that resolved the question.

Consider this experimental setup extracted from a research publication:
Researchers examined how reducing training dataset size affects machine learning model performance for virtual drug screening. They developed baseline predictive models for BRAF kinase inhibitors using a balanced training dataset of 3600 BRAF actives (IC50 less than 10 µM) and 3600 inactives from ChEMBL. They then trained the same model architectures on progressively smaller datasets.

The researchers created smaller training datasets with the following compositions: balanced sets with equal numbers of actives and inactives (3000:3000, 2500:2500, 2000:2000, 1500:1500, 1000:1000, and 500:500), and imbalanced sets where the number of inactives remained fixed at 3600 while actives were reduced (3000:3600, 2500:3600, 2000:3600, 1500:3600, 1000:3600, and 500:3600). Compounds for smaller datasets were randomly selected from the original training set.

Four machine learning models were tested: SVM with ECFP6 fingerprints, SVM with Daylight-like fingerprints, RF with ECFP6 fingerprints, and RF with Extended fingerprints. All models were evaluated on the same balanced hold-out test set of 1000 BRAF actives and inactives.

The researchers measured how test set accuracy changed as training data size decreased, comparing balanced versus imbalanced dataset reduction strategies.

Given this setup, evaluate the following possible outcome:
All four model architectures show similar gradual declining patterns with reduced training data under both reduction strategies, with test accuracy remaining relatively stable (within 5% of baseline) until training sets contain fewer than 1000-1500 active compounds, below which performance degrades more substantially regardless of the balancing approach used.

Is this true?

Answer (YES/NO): NO